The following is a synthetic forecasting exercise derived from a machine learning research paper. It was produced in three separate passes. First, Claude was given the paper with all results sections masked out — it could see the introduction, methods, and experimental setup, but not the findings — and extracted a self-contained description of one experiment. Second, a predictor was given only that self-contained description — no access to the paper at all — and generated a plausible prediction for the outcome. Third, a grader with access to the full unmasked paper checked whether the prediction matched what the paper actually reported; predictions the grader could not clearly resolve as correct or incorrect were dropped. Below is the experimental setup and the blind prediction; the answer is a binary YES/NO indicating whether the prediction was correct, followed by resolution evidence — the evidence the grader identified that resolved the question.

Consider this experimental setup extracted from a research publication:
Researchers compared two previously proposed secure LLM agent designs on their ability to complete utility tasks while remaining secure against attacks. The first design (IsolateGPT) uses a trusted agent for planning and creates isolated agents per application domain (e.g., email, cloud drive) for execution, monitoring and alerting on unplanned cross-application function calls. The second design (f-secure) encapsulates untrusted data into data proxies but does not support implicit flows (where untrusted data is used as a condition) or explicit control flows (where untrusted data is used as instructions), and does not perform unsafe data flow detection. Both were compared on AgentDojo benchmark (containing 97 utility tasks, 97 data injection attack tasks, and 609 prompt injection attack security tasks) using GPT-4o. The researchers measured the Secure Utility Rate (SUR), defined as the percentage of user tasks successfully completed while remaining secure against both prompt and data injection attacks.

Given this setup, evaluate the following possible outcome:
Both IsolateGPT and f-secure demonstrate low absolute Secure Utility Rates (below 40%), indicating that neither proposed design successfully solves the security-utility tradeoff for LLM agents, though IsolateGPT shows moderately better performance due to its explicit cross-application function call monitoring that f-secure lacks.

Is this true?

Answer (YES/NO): NO